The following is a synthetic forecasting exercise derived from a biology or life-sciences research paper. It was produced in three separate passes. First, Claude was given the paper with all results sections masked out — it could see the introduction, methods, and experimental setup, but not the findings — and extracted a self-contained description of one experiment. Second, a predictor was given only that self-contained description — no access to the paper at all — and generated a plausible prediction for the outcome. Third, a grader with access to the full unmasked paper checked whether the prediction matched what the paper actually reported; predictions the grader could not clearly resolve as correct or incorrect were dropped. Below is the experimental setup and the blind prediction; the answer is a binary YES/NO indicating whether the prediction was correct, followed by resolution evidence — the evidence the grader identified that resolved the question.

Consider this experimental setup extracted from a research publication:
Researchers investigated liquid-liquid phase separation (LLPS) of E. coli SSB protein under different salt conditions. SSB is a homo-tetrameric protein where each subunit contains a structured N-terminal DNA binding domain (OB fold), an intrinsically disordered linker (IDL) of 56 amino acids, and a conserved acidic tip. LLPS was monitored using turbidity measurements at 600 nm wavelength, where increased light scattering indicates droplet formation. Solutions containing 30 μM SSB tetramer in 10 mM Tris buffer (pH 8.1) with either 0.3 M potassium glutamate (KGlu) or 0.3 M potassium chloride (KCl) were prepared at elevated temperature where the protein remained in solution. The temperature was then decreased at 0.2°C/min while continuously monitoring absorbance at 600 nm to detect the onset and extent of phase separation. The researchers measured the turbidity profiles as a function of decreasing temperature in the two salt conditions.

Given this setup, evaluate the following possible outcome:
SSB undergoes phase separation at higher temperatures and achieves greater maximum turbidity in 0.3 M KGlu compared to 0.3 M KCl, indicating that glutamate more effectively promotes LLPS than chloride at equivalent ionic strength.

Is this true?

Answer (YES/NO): YES